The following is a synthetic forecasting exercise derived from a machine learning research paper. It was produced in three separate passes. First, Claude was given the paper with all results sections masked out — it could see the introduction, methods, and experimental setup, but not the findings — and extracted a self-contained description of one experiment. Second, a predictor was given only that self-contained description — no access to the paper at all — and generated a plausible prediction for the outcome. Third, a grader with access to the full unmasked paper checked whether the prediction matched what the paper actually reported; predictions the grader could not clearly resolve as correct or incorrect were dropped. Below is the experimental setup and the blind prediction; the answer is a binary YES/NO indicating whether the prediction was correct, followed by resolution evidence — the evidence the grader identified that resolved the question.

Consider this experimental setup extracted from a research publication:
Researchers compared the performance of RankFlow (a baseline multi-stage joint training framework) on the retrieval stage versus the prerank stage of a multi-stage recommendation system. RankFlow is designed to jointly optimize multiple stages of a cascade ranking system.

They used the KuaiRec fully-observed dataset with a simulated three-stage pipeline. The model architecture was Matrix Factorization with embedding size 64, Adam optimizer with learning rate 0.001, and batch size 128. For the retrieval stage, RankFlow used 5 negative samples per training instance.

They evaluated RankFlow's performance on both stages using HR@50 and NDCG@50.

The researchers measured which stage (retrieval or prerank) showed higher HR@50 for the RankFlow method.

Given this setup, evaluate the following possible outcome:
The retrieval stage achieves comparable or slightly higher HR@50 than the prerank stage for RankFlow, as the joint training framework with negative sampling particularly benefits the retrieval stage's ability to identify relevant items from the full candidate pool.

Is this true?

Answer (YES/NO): NO